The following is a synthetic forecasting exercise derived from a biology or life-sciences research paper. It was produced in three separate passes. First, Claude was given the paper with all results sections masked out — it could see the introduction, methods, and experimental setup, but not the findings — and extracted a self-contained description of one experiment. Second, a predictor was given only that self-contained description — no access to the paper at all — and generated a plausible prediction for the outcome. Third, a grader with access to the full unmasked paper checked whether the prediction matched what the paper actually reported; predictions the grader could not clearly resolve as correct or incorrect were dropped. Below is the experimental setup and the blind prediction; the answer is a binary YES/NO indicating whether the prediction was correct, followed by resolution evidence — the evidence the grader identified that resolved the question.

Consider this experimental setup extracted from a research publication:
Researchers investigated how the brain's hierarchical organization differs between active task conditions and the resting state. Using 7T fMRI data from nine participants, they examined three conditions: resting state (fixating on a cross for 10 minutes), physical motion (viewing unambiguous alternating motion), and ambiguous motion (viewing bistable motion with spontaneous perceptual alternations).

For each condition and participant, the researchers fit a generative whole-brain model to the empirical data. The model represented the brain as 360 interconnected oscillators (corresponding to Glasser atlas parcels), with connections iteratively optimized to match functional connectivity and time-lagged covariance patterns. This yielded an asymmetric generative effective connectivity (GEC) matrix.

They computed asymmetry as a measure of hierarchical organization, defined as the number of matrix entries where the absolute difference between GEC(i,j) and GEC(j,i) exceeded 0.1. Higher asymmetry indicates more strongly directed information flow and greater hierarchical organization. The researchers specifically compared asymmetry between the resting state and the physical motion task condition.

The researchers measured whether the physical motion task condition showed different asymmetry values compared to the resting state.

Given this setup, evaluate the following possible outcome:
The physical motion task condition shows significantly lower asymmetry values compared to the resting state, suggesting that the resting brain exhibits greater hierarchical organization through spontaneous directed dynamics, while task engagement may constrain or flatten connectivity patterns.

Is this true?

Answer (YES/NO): NO